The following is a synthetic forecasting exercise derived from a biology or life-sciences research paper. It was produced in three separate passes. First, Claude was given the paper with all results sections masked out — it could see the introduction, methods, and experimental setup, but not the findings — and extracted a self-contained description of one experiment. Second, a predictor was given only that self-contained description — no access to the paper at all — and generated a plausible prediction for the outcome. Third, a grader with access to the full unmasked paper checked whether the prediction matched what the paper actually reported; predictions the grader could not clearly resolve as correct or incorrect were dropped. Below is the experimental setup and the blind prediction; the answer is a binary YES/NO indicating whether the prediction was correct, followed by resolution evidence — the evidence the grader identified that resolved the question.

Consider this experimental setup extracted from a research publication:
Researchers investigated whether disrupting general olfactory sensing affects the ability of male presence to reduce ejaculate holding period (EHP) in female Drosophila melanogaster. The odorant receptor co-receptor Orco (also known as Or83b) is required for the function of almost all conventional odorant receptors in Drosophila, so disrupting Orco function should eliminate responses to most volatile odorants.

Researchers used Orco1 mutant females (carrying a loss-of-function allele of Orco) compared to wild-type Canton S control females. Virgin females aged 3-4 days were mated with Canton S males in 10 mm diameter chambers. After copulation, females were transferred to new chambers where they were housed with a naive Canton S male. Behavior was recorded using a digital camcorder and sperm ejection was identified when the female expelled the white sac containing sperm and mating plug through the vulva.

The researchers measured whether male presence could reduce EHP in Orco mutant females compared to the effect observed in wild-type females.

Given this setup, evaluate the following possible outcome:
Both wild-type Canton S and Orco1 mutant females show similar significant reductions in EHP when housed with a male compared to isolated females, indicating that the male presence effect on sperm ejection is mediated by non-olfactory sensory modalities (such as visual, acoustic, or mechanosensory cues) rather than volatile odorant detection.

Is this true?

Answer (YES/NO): NO